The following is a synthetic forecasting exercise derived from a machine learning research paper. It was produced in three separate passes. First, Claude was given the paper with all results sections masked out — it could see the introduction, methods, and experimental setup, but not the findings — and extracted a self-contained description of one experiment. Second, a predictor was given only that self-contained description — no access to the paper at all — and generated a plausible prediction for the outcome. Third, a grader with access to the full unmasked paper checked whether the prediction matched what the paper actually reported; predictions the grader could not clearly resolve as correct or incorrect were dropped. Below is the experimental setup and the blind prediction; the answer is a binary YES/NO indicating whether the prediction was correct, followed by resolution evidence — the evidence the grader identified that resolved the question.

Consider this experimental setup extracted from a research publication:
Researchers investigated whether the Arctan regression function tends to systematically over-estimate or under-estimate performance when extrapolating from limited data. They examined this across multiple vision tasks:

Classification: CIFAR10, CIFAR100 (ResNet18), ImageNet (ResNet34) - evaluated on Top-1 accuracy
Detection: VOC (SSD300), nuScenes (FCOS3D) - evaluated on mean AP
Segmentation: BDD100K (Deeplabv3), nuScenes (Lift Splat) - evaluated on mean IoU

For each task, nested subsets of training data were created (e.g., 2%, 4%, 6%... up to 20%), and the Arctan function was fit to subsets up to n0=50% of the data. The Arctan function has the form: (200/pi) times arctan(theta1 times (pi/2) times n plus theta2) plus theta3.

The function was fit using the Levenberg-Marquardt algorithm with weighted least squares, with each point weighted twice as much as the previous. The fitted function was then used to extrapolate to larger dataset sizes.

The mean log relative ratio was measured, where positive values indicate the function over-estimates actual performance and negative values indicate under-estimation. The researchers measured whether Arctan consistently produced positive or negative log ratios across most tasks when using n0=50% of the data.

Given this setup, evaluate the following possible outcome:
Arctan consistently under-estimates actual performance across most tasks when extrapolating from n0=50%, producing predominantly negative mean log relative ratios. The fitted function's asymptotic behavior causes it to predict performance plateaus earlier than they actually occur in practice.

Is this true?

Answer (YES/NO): YES